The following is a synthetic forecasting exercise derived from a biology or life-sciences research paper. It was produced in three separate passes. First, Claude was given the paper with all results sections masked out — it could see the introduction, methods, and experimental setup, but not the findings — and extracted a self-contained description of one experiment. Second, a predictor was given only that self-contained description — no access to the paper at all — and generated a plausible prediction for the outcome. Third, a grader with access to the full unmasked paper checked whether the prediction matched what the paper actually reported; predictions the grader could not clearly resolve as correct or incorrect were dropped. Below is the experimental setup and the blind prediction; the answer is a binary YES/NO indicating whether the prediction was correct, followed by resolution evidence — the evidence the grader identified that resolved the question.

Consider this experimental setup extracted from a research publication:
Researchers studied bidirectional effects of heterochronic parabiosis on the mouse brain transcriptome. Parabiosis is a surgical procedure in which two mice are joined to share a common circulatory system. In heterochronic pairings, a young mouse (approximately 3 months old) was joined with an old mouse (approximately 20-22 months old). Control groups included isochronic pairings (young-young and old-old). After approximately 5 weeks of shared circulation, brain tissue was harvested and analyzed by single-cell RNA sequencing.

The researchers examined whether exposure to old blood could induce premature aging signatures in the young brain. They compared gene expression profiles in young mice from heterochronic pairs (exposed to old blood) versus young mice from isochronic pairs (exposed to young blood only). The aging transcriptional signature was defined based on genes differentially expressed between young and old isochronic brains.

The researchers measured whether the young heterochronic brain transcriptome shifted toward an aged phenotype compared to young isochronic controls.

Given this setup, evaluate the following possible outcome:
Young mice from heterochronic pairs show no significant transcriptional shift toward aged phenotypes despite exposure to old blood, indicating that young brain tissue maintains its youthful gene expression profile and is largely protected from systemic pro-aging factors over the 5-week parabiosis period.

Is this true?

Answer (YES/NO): NO